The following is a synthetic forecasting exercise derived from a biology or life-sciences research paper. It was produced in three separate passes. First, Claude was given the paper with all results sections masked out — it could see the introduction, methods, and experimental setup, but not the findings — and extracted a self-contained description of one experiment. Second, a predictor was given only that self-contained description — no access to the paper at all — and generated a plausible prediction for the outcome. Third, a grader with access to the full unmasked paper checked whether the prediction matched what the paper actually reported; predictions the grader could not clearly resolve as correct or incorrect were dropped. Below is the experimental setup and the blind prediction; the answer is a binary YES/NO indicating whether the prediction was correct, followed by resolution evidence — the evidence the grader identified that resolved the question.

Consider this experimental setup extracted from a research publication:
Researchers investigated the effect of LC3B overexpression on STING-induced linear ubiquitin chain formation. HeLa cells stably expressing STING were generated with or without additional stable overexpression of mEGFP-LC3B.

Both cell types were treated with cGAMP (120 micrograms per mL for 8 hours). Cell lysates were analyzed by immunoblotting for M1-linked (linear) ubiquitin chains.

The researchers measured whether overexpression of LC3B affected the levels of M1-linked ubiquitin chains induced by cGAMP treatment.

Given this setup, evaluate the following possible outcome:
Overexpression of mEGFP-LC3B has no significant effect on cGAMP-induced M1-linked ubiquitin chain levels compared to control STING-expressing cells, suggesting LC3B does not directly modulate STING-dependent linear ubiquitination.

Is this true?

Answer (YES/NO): NO